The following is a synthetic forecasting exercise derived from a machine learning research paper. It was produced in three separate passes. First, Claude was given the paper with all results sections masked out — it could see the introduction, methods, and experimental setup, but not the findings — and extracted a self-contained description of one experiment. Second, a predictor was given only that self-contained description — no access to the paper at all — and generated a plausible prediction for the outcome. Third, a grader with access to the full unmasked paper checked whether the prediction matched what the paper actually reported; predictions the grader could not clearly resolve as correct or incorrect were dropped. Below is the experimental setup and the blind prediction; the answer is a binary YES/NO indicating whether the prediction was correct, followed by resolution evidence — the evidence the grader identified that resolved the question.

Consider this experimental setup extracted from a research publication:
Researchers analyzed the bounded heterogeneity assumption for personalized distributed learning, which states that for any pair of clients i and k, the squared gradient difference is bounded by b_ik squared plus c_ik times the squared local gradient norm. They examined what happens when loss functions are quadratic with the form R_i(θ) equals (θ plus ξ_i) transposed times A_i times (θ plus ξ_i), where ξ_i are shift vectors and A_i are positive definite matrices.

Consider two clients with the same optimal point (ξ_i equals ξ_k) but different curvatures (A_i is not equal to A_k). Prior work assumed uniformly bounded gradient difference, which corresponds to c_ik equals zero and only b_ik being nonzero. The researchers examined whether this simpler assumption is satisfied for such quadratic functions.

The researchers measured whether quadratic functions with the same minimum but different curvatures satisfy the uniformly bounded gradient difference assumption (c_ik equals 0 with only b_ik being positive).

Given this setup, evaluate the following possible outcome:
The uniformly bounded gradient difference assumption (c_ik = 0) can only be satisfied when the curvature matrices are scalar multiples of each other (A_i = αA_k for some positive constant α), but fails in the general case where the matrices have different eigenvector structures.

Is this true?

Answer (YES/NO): NO